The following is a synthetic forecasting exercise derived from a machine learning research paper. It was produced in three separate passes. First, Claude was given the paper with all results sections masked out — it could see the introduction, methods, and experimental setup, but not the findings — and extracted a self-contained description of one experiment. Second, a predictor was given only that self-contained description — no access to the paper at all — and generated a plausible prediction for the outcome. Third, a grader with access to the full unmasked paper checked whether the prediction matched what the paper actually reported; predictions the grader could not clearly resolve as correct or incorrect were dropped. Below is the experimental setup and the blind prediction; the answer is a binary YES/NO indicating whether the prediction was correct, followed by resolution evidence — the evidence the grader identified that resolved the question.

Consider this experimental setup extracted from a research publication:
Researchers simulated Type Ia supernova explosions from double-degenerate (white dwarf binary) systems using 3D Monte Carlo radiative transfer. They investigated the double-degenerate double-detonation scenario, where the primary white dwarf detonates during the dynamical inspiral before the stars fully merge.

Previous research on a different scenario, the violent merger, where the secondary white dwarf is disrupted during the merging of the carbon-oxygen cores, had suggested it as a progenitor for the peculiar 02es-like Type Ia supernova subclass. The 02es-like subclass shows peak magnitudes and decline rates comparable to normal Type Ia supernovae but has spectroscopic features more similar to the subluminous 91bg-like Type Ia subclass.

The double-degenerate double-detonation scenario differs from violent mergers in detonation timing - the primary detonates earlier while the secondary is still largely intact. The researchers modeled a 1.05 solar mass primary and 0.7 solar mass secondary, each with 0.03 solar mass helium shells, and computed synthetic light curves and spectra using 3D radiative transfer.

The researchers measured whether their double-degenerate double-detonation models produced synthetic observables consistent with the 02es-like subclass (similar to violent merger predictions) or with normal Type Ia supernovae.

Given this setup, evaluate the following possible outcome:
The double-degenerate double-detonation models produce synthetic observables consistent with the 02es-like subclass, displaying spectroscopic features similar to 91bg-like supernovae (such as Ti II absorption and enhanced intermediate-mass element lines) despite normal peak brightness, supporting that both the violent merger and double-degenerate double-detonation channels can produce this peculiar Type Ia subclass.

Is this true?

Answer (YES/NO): YES